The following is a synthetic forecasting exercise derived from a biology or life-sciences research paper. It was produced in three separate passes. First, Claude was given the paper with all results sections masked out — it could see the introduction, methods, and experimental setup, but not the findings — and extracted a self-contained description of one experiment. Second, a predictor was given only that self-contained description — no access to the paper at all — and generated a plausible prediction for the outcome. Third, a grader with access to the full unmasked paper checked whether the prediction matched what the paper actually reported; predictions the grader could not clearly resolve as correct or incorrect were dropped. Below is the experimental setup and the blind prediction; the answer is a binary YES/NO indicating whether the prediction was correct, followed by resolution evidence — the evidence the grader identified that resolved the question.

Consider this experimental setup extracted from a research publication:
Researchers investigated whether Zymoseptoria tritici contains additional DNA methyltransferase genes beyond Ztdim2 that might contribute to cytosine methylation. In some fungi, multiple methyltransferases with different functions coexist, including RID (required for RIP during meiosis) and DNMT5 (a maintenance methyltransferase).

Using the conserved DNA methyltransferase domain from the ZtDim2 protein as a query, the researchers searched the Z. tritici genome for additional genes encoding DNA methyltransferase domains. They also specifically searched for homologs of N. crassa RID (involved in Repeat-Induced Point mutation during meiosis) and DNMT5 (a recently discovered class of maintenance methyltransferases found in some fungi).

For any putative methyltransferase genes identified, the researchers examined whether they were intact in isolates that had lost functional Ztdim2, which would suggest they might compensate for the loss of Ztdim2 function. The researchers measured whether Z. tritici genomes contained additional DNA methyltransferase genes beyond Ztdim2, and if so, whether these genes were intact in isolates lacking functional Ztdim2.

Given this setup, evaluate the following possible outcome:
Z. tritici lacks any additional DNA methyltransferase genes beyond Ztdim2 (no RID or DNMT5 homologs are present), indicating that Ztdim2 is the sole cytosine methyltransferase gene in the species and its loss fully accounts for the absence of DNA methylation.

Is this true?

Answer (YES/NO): NO